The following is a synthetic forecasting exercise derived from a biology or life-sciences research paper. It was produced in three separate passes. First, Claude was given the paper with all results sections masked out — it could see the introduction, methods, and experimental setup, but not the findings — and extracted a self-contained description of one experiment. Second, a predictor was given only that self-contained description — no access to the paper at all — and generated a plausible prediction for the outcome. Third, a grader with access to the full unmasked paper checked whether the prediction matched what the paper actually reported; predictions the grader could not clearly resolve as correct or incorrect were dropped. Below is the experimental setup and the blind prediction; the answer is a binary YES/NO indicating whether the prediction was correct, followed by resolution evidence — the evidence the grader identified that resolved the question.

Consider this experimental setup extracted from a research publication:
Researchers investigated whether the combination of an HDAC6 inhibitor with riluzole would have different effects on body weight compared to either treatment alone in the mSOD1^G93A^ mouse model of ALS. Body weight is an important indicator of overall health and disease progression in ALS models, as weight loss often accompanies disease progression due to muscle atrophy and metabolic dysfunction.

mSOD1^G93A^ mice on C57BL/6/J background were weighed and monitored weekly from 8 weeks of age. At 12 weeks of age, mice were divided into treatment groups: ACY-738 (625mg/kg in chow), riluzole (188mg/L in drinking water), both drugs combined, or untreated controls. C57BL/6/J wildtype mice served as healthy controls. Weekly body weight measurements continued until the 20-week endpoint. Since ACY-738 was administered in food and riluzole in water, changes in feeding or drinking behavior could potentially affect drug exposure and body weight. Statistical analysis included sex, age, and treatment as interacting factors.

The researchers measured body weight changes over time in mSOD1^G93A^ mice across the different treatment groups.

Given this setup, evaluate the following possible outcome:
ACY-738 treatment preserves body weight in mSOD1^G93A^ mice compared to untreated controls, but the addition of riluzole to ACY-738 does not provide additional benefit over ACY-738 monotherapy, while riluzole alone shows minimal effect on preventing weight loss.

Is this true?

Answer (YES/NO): NO